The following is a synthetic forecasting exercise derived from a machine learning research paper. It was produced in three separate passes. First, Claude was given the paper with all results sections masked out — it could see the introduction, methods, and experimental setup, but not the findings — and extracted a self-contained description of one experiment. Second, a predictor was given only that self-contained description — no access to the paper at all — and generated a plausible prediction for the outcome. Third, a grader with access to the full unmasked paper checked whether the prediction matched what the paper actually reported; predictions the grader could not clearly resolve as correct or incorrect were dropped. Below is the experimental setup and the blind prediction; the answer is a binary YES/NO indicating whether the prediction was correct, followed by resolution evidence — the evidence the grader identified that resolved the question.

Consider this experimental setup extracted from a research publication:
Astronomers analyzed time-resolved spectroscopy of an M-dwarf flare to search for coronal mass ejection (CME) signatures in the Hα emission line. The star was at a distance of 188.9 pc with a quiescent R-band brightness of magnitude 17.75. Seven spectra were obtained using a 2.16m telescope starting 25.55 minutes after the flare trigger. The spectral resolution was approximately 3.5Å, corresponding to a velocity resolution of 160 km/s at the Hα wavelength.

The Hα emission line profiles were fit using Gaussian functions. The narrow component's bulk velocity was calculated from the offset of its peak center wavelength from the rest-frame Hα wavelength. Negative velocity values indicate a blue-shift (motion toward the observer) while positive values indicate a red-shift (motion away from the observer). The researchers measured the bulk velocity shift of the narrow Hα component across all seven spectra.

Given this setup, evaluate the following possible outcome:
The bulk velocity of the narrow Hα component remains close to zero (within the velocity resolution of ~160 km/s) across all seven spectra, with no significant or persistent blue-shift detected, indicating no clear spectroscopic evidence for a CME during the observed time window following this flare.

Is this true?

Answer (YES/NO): NO